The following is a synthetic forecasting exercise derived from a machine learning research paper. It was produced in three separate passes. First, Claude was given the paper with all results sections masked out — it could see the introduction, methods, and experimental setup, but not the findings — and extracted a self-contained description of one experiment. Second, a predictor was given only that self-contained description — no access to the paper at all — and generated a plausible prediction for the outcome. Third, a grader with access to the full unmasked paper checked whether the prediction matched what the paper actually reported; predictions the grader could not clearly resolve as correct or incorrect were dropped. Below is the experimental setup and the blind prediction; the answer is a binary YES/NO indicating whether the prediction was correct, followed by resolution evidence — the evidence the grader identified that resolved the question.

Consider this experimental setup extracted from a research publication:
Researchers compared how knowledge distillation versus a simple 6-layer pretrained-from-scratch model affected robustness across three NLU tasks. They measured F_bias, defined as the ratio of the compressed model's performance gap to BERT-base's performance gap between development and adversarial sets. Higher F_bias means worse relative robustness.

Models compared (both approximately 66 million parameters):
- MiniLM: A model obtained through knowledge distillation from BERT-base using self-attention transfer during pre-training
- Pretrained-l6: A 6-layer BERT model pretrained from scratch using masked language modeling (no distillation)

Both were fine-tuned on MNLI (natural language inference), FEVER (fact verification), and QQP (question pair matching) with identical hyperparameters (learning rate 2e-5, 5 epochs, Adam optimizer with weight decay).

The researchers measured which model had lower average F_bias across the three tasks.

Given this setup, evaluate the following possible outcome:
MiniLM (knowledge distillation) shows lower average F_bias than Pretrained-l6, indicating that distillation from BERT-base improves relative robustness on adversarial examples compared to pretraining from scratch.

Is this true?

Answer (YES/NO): NO